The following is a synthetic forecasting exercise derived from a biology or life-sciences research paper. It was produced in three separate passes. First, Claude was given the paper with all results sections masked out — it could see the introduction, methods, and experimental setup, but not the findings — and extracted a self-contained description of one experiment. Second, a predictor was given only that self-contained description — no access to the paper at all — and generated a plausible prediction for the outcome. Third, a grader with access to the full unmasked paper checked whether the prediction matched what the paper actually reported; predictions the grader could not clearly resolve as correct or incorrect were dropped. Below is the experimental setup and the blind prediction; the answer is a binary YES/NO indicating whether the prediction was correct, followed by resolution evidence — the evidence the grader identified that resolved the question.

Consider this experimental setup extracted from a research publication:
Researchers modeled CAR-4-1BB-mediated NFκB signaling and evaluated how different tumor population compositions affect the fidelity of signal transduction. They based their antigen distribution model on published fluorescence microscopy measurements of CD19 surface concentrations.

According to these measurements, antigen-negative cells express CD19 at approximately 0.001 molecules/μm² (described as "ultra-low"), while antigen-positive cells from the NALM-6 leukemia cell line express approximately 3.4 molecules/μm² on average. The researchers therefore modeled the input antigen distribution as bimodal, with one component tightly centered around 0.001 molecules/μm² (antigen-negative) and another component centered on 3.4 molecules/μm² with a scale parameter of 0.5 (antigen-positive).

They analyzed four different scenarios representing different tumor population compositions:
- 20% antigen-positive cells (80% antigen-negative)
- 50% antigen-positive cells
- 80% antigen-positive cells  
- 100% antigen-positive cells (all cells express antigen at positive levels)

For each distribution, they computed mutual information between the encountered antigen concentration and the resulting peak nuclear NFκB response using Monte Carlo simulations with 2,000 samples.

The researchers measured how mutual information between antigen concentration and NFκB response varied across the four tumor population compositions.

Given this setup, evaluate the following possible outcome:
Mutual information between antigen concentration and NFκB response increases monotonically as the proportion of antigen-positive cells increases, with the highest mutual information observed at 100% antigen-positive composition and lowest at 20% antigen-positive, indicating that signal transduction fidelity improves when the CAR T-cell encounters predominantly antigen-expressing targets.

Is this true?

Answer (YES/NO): NO